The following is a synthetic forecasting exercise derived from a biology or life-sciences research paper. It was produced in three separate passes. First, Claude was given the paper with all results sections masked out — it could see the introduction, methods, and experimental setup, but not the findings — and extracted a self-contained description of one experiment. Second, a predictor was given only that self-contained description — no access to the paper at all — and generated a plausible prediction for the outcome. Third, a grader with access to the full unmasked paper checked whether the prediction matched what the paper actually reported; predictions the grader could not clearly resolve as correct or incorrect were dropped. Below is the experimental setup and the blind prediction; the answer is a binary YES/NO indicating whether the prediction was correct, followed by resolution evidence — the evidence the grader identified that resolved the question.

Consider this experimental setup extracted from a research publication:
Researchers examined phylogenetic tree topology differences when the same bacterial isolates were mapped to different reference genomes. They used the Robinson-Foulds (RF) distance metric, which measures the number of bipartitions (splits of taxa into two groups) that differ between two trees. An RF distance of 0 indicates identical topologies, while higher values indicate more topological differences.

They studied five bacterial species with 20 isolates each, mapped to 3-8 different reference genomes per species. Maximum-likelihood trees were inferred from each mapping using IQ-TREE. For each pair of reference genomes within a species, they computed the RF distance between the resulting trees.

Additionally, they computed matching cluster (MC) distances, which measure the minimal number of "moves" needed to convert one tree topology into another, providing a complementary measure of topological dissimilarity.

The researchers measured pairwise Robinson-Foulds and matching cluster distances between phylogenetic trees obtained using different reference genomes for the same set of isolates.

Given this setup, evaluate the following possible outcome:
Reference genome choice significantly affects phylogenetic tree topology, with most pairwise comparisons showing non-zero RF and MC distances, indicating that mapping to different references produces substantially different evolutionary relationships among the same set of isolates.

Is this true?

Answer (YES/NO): YES